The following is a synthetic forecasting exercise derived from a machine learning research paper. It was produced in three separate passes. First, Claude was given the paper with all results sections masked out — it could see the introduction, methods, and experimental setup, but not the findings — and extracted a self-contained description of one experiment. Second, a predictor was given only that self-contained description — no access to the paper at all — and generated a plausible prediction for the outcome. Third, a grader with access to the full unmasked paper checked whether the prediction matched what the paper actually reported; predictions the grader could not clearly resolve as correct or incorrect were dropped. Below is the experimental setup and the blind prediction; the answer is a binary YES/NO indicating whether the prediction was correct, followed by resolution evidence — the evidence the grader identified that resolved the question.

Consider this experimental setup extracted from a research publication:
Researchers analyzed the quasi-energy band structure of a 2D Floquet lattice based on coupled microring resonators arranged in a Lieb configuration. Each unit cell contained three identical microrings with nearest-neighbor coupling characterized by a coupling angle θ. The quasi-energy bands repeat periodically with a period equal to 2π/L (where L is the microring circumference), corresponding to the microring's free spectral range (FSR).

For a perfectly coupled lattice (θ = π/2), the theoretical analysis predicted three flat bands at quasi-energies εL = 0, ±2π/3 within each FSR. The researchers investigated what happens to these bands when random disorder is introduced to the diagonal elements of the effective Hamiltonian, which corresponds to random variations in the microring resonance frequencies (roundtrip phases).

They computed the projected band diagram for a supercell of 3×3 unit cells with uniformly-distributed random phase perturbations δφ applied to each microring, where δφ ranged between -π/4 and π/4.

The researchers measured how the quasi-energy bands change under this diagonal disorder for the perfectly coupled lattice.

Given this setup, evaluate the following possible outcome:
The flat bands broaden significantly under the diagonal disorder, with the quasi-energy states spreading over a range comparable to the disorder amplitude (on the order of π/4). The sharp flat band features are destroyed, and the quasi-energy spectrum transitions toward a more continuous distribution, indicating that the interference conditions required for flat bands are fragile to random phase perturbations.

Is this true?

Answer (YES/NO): NO